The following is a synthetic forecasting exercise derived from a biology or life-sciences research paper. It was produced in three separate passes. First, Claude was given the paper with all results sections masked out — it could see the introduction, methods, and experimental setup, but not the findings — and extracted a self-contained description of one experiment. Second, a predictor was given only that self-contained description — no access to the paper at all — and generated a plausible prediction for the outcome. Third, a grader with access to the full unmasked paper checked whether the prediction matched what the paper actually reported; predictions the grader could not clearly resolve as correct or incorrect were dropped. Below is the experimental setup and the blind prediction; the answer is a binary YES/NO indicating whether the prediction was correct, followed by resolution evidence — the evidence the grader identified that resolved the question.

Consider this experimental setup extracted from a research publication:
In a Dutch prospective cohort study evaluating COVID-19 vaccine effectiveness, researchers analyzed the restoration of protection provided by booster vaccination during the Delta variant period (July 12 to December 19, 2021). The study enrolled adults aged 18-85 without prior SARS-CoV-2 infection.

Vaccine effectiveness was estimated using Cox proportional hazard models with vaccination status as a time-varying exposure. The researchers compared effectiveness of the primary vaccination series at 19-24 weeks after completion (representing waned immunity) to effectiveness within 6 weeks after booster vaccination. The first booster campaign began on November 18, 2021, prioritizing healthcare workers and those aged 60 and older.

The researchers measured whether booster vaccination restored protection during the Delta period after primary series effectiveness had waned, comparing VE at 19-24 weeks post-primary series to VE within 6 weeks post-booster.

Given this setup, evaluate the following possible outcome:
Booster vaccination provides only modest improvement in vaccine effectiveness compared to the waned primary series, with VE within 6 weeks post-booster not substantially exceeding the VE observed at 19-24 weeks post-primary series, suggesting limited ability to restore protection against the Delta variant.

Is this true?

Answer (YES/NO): NO